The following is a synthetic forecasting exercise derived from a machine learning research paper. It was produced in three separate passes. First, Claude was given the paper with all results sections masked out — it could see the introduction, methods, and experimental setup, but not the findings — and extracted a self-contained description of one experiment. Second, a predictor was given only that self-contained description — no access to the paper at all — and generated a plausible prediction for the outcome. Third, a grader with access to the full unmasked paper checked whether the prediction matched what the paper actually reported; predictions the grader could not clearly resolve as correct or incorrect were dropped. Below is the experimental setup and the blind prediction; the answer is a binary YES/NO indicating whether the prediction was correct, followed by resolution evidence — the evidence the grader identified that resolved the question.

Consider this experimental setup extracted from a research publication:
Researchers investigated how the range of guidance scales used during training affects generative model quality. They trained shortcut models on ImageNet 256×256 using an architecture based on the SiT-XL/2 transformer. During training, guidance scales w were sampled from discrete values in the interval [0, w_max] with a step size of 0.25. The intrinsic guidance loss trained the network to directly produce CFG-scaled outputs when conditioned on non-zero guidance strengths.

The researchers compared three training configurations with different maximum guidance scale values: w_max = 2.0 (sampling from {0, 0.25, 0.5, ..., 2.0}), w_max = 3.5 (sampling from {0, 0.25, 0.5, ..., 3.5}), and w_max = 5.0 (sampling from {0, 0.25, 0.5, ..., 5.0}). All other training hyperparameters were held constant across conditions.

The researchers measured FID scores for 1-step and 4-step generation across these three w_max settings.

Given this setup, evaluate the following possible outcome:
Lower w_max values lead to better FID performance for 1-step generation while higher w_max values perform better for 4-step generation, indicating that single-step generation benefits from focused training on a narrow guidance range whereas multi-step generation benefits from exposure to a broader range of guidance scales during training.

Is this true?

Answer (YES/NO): NO